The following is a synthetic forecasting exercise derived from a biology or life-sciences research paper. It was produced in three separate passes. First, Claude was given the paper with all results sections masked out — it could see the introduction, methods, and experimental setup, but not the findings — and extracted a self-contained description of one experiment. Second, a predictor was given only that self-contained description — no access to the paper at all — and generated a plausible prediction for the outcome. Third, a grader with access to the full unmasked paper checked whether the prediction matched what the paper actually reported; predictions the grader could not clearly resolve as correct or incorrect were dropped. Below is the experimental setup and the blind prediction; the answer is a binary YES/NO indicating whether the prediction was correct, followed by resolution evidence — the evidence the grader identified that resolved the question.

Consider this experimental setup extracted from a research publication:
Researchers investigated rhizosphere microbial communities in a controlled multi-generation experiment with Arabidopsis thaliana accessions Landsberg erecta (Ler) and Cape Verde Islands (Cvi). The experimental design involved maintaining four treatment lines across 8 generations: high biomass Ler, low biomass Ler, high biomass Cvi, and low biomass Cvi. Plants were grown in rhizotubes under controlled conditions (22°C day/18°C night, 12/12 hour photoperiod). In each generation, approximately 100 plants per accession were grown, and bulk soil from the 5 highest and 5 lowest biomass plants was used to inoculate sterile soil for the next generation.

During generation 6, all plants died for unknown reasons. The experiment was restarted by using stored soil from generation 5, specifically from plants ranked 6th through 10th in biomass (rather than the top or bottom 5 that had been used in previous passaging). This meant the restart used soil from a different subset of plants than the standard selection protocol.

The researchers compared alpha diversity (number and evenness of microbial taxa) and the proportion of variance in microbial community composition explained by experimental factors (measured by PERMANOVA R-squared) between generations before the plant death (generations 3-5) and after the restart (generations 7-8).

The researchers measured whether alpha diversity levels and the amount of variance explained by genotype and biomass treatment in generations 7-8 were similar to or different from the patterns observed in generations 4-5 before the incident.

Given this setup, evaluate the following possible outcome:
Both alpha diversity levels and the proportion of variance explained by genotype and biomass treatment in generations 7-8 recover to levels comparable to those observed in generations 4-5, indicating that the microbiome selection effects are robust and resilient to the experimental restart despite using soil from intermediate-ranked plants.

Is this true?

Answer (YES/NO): NO